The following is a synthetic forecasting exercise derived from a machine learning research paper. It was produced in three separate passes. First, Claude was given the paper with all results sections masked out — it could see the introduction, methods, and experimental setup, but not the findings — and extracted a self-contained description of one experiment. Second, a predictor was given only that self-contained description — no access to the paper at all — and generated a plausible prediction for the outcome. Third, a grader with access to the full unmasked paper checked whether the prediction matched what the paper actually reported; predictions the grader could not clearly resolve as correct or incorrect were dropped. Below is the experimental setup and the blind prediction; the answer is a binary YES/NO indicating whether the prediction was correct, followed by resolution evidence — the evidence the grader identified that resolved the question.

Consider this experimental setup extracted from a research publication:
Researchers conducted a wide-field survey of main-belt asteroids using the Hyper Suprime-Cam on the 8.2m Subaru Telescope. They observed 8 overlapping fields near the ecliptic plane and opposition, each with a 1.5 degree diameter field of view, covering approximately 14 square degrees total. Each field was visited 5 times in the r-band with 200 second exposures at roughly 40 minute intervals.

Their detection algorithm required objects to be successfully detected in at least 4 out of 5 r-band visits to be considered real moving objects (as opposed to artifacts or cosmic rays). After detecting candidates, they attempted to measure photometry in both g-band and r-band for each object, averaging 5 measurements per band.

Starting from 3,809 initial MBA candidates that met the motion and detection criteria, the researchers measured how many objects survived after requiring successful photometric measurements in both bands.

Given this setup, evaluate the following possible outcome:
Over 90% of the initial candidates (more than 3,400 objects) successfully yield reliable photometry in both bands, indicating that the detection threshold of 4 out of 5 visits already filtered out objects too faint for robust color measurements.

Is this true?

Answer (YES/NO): YES